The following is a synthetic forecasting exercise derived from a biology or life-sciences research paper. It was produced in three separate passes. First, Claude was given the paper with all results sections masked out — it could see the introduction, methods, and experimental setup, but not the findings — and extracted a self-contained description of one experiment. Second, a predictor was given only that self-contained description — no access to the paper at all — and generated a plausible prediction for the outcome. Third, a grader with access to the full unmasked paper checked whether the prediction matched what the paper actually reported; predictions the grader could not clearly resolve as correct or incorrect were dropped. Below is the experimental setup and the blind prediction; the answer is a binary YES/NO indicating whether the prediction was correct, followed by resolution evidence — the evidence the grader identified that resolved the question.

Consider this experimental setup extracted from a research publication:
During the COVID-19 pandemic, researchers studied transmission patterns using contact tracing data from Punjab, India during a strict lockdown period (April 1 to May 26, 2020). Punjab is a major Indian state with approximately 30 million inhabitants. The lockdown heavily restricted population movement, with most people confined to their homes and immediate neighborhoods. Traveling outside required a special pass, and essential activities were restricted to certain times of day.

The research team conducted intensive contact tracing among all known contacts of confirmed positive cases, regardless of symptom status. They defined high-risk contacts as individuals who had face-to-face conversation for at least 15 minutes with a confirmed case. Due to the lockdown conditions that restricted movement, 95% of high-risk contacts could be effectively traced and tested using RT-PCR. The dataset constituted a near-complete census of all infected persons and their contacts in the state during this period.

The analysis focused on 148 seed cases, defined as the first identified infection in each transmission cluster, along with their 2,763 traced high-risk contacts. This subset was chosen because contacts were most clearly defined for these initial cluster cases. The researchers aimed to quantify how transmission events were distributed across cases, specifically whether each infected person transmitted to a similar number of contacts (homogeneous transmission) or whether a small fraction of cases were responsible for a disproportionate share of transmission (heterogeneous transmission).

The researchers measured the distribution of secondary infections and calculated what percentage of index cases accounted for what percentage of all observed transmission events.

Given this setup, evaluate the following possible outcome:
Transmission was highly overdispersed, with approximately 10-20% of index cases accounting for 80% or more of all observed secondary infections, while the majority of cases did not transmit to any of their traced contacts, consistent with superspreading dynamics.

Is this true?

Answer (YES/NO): YES